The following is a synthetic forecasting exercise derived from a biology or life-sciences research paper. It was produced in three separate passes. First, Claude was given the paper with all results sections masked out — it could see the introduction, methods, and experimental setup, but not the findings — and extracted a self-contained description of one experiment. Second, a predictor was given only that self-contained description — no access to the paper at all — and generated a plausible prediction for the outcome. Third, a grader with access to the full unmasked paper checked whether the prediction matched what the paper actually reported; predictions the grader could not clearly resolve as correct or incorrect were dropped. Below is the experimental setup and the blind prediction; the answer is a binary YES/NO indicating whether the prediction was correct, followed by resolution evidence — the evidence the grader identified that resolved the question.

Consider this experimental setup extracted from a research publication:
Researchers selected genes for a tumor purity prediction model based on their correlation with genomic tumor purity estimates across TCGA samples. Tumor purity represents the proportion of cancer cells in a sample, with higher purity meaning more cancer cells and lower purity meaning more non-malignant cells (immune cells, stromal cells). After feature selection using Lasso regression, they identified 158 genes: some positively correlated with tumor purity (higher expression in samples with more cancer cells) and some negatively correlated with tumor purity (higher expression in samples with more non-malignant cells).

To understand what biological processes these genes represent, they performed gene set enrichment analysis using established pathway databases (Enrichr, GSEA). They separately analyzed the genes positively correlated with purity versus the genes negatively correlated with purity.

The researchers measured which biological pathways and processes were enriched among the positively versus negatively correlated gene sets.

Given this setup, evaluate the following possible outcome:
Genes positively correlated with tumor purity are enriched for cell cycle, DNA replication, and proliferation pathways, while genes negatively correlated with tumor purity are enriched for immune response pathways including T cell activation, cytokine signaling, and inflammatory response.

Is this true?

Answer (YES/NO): NO